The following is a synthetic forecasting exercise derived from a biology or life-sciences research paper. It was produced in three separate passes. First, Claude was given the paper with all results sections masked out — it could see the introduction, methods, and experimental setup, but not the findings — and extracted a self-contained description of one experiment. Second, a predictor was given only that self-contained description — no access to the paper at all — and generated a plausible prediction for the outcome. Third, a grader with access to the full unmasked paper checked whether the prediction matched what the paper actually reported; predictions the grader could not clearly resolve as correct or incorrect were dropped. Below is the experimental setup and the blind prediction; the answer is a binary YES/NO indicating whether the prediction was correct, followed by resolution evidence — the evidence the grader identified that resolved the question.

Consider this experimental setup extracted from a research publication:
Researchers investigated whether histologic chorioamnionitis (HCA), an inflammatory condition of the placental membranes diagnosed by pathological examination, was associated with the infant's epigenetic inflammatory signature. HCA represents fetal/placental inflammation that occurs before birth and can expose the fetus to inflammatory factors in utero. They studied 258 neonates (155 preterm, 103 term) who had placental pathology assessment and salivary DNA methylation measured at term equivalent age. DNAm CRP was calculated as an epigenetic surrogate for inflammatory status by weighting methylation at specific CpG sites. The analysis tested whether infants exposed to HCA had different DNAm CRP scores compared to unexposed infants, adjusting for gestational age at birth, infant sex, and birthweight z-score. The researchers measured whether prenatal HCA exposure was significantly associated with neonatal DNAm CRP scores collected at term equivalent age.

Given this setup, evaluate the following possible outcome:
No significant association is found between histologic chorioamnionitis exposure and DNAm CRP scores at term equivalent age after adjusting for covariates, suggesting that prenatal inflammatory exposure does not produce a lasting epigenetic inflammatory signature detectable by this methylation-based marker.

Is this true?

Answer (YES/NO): NO